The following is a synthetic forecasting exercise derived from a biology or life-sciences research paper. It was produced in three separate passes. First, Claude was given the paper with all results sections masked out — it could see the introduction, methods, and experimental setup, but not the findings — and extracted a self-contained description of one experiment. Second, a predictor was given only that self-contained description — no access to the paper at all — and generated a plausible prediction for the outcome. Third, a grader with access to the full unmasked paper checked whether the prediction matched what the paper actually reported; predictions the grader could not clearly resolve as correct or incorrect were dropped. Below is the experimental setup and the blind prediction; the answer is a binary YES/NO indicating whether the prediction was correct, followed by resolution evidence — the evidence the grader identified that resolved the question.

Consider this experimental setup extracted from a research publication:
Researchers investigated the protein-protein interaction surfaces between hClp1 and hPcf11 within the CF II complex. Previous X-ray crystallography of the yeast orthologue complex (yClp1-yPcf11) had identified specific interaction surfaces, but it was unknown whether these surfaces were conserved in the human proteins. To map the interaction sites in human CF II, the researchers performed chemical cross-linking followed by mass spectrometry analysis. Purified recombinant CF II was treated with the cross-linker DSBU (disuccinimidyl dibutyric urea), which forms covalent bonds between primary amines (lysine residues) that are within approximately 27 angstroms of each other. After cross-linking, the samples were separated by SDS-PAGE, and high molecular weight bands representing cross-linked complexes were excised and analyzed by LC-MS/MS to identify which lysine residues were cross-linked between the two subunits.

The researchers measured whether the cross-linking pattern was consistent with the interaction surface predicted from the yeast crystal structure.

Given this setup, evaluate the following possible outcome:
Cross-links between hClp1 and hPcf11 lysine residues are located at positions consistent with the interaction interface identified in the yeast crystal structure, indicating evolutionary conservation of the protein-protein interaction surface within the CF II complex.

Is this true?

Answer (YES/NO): YES